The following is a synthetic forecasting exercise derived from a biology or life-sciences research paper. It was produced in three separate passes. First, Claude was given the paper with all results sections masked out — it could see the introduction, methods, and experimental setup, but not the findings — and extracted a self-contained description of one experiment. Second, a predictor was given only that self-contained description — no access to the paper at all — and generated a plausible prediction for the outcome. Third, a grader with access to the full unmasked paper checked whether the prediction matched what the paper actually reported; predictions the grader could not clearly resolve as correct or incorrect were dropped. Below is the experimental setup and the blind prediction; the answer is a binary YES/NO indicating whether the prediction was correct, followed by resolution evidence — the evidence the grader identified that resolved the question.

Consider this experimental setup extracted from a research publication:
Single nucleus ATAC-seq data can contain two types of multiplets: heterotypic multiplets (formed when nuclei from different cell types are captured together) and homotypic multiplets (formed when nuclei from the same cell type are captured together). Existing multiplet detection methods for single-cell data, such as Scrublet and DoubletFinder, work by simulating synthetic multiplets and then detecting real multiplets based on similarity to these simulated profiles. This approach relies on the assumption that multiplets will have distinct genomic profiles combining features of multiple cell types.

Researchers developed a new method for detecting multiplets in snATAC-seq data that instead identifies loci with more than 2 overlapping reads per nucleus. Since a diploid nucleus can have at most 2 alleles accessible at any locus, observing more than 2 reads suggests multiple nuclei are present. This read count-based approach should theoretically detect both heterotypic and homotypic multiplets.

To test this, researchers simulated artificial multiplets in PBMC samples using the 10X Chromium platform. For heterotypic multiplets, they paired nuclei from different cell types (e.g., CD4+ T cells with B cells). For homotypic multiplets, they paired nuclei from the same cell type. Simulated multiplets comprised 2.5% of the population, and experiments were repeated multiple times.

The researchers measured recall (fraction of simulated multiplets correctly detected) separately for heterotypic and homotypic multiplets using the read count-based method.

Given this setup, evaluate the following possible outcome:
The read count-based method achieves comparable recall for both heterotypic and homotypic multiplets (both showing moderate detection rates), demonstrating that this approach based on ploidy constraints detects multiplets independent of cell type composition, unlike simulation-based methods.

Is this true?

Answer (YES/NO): NO